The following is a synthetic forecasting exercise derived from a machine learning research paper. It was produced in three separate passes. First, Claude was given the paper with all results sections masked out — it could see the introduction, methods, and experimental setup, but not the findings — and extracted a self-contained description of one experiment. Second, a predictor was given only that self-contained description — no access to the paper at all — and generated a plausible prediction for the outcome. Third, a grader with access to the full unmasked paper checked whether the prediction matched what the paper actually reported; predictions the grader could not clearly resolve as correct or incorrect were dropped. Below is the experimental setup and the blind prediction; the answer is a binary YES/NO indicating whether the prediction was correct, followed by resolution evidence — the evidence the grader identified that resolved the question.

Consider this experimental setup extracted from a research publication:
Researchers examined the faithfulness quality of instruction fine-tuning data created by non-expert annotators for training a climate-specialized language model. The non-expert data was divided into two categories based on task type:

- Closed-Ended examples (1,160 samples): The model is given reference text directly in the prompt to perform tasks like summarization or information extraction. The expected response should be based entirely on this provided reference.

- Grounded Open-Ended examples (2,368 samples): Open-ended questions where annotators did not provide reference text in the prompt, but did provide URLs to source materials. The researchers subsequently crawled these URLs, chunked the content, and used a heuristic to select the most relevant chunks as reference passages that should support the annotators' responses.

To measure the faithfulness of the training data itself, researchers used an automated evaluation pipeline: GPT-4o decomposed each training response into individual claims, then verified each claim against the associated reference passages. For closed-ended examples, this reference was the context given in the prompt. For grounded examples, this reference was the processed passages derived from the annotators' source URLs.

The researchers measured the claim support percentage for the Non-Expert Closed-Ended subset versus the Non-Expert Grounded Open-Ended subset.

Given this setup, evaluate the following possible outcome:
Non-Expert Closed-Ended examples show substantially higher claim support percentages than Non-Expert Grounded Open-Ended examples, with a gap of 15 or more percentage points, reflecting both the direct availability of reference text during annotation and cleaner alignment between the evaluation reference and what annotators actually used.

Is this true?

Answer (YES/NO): YES